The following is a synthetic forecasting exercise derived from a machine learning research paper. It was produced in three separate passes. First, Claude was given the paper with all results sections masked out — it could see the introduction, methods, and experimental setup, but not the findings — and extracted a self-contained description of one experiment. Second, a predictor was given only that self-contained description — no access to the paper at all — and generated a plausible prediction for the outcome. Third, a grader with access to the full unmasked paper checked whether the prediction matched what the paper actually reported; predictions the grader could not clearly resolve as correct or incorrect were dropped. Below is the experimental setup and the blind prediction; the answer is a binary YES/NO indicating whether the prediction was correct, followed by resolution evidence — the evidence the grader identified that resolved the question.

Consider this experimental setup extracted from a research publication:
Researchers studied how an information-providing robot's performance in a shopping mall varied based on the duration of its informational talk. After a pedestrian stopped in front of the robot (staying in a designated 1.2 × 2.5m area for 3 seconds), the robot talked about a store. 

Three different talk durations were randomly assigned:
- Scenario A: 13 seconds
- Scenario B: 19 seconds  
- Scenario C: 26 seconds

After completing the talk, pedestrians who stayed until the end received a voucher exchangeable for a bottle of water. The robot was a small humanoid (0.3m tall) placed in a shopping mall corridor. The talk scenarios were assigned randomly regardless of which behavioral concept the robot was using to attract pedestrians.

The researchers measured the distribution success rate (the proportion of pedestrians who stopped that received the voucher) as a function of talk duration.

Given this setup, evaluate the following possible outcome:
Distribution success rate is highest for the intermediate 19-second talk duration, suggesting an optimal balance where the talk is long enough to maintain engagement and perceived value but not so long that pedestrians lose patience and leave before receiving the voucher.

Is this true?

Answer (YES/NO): NO